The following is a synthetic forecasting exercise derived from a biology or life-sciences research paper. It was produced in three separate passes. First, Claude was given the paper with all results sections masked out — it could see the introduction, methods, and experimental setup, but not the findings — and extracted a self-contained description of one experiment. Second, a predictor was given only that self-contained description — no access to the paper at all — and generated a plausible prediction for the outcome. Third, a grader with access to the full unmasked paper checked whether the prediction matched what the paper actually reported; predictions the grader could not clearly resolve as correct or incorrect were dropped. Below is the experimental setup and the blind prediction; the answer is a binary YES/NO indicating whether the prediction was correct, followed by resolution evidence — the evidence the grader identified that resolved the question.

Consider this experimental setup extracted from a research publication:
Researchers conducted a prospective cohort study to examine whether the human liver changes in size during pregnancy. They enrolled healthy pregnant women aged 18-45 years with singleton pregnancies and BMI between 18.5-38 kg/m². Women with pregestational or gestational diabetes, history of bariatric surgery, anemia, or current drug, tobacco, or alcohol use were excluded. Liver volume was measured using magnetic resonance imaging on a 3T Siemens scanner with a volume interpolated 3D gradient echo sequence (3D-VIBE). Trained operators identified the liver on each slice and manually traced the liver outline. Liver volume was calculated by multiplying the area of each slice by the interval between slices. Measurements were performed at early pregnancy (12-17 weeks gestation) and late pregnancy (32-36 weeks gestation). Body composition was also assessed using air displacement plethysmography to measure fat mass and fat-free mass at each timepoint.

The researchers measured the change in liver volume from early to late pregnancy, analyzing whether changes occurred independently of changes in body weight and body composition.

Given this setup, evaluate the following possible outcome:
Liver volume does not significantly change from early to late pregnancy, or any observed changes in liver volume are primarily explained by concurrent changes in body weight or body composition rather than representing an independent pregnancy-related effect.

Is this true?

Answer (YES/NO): NO